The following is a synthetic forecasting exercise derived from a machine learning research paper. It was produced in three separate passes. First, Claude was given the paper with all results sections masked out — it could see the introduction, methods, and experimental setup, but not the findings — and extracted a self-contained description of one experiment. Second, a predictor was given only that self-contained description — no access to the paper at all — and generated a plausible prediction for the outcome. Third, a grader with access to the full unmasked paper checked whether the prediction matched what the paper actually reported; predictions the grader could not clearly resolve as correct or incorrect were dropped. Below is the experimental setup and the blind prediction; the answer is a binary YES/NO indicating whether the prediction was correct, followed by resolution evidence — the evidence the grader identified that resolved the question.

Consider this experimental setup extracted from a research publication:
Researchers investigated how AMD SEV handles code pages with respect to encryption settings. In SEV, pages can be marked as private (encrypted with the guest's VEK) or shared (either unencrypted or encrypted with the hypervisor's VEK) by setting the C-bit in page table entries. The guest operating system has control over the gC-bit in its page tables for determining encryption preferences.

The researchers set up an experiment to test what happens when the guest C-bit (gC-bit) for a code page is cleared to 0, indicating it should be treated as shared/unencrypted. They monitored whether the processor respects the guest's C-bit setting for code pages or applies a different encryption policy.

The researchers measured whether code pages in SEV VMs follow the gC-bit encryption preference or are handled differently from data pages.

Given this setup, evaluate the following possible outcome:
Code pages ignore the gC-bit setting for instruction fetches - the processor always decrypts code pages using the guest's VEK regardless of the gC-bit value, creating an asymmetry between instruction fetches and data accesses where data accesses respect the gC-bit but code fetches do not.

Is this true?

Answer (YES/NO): YES